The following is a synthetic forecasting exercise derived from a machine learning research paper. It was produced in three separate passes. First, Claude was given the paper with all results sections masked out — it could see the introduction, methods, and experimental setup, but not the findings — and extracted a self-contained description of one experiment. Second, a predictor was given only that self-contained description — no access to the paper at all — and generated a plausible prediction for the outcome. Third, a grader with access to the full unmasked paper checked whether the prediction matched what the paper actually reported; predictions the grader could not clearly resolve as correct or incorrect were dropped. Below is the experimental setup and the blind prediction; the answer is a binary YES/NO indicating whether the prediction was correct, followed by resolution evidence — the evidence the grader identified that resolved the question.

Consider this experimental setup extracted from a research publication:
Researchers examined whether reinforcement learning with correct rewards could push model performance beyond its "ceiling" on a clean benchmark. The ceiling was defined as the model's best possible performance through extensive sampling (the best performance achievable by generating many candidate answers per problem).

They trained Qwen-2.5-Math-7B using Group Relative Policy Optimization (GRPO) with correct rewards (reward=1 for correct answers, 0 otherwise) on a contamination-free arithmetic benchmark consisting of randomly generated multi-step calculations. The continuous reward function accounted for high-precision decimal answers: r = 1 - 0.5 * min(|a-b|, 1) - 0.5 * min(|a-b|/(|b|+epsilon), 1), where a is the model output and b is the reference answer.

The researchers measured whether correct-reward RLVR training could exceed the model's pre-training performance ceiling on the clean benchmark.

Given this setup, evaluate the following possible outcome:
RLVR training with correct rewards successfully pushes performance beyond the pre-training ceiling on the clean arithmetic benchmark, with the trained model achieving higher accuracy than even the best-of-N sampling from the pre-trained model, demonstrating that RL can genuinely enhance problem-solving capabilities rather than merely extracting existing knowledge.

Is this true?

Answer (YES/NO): YES